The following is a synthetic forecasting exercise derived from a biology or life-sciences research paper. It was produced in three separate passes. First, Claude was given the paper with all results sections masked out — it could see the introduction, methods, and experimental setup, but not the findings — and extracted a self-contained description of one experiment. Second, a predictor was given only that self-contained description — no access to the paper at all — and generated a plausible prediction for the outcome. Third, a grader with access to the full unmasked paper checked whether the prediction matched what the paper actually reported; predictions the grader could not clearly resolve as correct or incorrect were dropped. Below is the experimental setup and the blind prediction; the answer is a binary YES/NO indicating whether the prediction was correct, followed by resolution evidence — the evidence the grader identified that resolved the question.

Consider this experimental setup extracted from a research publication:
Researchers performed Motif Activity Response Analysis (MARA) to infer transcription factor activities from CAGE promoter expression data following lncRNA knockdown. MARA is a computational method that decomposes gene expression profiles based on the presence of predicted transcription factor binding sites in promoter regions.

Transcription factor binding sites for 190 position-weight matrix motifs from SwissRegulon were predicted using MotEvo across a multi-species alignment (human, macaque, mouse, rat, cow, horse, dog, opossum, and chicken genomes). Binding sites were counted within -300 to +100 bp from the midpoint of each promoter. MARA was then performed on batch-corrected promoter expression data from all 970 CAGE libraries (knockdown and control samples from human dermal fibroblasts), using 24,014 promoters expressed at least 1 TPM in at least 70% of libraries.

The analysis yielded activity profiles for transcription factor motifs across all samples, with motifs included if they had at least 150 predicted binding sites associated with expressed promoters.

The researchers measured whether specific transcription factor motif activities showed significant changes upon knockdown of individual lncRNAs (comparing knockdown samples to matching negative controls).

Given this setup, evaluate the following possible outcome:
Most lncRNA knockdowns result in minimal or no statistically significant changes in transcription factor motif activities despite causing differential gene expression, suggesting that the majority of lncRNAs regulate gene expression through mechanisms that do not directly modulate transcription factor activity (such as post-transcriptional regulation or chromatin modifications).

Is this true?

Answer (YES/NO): NO